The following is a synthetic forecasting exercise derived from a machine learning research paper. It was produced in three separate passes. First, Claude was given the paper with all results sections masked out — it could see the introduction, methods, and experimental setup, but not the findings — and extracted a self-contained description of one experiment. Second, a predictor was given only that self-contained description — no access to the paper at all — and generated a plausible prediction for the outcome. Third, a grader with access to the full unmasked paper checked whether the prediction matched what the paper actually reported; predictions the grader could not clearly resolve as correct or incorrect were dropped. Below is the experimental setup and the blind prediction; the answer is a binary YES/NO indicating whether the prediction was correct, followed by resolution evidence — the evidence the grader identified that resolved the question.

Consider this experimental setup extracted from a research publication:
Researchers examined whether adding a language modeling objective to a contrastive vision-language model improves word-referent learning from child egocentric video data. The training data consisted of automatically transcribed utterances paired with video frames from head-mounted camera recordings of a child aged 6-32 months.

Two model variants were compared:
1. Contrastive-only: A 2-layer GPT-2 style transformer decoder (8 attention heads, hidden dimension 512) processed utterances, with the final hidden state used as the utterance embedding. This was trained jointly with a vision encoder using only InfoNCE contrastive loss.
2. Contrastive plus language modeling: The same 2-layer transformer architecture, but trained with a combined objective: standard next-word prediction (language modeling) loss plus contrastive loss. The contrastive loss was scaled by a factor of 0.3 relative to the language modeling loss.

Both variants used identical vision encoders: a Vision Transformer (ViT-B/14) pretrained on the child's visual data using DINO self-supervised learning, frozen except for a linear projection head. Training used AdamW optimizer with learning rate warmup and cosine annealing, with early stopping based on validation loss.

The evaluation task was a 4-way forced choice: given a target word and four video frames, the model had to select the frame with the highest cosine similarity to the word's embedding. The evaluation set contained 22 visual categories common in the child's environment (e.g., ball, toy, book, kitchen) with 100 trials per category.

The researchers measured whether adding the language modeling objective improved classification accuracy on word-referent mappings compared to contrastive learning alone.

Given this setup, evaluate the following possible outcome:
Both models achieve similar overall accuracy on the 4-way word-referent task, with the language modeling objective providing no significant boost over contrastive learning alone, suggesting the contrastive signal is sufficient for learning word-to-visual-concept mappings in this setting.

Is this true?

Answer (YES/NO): YES